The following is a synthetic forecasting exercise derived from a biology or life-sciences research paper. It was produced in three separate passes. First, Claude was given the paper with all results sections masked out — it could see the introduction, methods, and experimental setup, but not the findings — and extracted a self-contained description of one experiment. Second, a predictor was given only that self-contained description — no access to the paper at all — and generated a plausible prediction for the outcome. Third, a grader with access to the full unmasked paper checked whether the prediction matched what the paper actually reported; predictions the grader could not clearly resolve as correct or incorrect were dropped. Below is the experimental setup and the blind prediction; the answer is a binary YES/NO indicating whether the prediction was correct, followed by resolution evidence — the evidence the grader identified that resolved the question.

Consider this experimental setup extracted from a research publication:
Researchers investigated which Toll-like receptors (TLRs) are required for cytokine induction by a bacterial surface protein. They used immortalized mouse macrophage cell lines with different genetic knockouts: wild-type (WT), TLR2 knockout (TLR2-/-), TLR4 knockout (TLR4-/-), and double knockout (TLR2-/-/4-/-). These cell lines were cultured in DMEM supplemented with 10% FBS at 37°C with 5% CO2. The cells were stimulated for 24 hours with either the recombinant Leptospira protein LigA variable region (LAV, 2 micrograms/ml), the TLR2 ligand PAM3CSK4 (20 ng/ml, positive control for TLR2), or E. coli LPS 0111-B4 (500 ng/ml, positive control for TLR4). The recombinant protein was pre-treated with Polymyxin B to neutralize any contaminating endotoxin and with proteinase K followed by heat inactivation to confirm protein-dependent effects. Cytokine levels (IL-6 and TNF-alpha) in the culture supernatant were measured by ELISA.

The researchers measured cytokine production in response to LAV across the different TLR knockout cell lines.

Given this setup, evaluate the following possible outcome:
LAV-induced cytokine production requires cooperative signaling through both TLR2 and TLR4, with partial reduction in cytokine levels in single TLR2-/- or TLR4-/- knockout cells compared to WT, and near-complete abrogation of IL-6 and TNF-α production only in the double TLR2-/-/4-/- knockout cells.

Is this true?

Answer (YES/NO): NO